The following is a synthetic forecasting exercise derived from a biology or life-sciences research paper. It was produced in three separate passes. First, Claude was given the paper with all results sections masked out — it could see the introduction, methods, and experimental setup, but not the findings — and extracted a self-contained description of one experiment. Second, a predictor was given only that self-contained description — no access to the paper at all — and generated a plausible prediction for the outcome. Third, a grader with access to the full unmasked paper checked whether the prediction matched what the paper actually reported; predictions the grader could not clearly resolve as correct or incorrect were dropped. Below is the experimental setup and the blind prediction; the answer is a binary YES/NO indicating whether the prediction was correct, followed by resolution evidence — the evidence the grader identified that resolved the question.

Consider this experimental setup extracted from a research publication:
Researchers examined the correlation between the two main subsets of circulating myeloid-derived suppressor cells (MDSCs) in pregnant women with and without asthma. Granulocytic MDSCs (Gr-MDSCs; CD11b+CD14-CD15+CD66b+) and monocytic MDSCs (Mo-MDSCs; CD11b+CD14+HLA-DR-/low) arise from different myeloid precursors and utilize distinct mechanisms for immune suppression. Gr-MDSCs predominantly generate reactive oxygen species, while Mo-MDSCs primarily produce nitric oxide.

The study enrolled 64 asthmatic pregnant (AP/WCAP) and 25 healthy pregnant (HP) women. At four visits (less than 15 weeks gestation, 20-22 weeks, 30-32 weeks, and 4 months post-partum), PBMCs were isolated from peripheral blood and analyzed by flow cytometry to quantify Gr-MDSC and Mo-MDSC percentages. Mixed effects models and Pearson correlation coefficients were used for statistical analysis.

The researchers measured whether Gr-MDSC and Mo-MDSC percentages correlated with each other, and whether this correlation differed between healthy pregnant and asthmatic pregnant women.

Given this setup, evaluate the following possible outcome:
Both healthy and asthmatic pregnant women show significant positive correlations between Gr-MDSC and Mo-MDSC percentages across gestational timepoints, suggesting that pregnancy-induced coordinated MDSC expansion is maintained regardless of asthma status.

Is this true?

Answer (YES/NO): NO